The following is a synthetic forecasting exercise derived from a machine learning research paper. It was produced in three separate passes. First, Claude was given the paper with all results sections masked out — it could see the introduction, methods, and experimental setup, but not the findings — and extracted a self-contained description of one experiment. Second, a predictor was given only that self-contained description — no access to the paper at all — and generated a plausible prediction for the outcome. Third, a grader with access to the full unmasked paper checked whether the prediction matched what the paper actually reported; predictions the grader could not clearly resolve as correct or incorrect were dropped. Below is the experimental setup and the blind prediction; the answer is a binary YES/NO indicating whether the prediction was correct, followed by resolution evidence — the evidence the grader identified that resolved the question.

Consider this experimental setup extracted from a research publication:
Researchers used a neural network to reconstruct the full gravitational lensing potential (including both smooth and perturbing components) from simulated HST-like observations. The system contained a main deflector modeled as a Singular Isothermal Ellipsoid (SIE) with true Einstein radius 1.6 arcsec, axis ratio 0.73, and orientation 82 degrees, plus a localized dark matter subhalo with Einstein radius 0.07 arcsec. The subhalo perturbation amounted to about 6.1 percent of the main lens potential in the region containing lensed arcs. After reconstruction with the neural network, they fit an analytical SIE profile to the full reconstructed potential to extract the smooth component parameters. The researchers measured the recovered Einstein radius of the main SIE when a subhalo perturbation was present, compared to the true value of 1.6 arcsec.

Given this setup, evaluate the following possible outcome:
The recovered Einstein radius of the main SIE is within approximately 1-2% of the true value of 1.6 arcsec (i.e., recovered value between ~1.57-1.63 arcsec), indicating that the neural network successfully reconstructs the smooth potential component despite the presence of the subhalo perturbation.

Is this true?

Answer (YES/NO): NO